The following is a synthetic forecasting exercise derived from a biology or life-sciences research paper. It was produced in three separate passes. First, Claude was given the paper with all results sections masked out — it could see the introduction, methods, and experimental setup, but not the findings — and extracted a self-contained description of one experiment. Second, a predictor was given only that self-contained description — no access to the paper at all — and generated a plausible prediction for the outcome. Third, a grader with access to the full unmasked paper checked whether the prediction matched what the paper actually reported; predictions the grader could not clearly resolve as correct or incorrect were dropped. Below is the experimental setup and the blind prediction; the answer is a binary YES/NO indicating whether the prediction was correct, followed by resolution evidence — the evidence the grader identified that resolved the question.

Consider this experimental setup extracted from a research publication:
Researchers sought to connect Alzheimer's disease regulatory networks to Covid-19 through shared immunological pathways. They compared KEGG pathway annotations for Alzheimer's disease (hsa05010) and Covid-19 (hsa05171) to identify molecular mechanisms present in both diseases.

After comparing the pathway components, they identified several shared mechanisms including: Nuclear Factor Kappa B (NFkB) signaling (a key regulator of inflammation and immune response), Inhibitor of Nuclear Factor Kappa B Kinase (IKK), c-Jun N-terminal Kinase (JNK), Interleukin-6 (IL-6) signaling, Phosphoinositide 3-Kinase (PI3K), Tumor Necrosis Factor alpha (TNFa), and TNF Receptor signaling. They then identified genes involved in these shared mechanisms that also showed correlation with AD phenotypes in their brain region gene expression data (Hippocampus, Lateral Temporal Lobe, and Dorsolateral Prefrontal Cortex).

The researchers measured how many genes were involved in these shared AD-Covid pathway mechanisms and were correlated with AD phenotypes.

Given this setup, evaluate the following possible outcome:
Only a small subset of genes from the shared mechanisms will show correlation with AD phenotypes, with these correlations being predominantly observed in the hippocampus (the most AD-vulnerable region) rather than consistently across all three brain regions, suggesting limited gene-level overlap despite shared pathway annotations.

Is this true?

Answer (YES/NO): NO